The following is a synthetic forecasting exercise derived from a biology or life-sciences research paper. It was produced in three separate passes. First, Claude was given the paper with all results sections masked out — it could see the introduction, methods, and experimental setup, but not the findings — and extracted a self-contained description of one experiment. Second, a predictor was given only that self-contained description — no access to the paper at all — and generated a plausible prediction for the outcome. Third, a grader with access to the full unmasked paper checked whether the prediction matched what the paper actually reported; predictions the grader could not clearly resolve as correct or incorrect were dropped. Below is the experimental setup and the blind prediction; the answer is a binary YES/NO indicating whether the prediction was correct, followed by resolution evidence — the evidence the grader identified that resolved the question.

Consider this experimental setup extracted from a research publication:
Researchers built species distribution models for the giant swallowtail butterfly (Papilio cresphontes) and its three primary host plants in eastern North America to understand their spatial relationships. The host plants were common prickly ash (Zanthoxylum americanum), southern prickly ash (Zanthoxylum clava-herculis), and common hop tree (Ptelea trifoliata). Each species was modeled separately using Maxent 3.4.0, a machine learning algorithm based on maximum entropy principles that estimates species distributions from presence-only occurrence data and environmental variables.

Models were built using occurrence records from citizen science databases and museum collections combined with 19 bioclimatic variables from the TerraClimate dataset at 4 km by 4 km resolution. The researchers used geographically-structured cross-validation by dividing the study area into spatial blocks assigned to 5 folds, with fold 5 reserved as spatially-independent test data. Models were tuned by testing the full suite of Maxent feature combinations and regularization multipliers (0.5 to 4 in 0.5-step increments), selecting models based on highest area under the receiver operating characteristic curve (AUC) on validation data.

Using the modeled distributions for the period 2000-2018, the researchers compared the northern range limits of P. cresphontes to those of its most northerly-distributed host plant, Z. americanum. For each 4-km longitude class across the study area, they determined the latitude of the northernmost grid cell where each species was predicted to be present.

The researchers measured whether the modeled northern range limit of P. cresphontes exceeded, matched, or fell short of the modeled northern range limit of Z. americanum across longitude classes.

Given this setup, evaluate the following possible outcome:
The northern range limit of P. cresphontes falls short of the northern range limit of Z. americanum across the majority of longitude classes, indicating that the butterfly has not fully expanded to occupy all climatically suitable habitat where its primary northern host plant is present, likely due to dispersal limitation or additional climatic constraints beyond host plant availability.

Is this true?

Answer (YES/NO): NO